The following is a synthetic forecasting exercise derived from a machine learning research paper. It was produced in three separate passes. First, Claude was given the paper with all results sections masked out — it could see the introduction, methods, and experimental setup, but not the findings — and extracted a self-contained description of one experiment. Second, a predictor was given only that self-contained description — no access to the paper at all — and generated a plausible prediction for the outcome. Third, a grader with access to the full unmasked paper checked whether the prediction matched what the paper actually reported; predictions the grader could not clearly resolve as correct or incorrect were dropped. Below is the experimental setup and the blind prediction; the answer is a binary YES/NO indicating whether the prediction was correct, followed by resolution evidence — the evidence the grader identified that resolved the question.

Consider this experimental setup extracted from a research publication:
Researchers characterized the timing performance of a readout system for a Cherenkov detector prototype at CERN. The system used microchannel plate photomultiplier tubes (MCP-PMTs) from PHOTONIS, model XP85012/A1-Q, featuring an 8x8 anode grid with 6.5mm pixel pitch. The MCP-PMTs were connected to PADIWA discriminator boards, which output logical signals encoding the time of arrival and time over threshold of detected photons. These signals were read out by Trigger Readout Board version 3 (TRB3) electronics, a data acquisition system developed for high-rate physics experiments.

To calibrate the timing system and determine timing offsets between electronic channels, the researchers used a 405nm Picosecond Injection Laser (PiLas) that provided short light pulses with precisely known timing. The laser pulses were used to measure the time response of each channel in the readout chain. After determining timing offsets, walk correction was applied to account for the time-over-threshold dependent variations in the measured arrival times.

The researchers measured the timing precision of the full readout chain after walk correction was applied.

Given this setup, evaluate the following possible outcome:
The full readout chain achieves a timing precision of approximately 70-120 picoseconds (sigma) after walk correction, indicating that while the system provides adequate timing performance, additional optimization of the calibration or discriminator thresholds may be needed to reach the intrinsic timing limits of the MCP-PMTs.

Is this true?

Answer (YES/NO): NO